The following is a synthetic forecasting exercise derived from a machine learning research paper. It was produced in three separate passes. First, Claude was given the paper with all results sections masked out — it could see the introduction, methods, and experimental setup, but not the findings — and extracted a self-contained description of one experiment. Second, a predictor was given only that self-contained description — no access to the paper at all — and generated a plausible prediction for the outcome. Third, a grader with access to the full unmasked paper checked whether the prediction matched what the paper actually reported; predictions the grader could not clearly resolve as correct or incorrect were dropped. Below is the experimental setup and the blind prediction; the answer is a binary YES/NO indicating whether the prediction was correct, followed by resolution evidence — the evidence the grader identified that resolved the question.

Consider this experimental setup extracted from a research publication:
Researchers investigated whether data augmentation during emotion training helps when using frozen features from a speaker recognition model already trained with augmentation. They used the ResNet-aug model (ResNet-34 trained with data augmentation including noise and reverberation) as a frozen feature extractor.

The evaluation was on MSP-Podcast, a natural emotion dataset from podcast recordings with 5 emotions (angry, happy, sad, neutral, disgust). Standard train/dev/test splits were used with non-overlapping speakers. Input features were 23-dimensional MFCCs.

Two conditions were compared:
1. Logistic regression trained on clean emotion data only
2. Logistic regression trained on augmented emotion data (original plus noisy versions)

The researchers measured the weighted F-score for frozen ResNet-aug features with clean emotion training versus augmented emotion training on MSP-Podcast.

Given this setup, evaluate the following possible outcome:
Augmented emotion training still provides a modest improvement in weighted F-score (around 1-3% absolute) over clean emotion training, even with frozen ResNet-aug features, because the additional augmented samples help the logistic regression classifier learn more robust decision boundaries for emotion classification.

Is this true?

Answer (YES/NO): YES